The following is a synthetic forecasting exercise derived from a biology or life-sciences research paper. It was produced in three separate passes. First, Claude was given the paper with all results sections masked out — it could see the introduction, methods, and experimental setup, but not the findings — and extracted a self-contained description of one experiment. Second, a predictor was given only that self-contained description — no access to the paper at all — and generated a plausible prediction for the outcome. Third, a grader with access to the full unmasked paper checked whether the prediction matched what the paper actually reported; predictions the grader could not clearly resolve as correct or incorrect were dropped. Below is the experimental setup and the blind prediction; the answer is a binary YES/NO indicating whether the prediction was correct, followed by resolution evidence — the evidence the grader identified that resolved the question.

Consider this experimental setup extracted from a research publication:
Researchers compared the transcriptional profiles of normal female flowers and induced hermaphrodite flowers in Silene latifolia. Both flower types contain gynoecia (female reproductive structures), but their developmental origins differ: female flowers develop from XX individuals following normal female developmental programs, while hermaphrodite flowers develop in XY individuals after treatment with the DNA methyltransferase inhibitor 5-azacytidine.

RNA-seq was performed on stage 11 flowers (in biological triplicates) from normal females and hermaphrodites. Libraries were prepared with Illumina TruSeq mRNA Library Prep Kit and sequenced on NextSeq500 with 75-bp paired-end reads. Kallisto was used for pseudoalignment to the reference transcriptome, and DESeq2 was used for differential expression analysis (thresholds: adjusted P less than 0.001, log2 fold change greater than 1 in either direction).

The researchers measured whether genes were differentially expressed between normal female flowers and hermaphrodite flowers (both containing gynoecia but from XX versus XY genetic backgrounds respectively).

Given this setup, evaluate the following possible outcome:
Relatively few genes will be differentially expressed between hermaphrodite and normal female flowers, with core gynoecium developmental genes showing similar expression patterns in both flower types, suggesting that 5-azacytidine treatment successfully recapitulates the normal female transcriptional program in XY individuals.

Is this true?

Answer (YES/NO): NO